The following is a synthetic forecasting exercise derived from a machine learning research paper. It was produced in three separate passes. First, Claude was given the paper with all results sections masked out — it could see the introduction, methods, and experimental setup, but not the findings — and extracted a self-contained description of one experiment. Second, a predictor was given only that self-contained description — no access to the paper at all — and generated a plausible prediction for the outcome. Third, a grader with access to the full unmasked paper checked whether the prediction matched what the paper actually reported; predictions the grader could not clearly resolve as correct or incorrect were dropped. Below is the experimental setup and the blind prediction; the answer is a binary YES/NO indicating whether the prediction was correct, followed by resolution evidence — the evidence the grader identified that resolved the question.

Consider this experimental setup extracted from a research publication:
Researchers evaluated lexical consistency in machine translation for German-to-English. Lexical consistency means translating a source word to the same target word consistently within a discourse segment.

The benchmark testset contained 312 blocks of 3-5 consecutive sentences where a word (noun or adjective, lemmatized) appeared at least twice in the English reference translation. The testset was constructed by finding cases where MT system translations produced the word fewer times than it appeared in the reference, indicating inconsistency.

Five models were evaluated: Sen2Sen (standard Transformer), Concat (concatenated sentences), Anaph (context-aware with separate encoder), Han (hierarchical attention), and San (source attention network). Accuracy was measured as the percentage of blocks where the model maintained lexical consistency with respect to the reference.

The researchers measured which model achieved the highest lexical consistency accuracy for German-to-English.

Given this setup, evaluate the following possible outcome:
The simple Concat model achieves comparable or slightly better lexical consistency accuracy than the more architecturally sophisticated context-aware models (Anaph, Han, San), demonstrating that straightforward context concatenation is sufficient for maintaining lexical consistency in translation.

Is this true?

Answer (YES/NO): YES